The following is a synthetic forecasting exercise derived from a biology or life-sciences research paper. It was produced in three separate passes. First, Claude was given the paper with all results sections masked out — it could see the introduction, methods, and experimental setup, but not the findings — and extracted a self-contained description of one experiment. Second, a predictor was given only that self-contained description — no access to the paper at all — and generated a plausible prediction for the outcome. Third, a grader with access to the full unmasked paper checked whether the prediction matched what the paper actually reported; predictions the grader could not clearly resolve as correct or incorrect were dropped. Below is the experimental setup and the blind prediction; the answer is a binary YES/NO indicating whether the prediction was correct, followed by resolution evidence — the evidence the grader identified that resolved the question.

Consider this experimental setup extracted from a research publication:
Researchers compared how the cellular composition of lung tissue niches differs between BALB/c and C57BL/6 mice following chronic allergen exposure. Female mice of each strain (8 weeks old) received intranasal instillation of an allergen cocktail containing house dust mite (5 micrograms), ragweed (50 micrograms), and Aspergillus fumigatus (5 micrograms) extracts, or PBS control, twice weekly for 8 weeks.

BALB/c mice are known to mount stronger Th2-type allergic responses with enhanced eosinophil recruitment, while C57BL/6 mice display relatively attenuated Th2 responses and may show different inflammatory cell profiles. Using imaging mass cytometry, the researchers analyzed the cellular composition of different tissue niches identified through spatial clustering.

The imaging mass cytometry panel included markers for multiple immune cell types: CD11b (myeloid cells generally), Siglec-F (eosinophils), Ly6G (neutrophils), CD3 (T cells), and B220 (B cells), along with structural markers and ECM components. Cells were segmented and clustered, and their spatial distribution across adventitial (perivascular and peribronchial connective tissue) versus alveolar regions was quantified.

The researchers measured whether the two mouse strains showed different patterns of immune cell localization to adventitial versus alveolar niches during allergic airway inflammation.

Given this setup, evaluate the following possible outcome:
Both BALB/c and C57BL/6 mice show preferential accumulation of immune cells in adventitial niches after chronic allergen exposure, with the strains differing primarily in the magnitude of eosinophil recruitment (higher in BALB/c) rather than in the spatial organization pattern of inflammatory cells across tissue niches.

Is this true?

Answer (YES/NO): NO